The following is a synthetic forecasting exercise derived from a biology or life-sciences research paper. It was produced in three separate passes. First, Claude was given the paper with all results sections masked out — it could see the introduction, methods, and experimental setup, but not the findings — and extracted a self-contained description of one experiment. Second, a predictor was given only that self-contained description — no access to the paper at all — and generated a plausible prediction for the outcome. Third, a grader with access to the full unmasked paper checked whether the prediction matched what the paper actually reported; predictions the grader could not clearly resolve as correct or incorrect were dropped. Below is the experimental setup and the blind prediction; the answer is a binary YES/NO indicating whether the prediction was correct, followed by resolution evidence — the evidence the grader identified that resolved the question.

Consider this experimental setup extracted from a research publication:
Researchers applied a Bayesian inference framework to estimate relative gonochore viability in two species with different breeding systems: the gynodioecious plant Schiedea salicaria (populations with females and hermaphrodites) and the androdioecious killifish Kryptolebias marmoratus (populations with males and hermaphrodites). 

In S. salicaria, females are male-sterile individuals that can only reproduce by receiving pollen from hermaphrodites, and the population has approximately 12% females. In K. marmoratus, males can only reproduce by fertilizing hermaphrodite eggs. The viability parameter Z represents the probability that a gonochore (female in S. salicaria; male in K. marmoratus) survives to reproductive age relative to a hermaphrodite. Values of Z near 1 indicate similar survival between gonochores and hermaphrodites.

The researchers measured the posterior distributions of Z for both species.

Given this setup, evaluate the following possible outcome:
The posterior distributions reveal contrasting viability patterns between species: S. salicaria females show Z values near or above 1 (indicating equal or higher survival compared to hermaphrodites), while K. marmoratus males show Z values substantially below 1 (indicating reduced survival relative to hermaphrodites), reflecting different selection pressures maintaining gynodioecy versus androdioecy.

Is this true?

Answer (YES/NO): YES